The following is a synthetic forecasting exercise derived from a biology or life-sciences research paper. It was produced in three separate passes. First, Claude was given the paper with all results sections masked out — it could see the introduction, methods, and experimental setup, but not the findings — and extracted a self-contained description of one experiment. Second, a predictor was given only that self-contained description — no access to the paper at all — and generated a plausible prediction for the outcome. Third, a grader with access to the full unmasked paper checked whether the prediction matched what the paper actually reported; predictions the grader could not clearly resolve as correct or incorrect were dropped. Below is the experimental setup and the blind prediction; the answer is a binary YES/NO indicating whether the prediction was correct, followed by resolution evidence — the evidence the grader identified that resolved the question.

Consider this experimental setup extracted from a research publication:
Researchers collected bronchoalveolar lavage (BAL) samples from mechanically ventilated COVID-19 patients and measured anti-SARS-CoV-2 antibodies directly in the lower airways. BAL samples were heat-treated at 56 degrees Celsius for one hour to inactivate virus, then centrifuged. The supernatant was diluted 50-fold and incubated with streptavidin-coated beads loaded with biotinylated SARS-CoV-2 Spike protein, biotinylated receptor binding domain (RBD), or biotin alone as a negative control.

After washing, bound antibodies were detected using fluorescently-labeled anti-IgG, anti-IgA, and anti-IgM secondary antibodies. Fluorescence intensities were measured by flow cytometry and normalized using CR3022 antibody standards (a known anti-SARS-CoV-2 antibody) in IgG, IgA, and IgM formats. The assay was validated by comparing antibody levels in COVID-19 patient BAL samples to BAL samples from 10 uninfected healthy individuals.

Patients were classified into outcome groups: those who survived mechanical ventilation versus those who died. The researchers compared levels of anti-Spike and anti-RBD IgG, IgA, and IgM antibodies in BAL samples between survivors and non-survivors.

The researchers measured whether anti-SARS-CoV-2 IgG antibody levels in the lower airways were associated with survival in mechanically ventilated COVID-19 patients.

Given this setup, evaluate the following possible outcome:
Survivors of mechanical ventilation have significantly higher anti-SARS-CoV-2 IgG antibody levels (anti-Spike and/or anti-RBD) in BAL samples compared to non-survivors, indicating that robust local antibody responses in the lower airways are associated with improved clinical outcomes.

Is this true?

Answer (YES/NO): YES